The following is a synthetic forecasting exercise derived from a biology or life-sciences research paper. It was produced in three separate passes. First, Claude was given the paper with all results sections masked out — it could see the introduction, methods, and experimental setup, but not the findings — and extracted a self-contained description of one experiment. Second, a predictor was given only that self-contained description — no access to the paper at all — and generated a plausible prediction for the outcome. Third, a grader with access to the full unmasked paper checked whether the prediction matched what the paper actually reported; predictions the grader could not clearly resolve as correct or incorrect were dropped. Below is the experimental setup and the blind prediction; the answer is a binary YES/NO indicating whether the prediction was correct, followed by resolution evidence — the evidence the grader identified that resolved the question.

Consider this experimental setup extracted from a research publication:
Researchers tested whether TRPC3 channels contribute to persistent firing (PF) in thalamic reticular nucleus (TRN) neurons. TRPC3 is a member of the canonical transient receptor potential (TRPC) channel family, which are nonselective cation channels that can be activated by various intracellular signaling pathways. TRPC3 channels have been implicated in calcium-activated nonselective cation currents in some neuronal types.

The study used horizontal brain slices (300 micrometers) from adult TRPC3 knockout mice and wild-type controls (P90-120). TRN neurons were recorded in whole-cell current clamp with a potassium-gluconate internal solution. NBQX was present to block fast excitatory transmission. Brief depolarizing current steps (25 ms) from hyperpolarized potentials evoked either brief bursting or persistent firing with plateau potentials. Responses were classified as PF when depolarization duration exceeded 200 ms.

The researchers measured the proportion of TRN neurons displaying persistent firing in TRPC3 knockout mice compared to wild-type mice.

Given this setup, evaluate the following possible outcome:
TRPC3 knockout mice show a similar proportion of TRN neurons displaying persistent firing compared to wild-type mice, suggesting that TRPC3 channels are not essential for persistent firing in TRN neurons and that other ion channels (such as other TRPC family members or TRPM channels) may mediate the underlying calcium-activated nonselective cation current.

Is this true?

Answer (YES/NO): YES